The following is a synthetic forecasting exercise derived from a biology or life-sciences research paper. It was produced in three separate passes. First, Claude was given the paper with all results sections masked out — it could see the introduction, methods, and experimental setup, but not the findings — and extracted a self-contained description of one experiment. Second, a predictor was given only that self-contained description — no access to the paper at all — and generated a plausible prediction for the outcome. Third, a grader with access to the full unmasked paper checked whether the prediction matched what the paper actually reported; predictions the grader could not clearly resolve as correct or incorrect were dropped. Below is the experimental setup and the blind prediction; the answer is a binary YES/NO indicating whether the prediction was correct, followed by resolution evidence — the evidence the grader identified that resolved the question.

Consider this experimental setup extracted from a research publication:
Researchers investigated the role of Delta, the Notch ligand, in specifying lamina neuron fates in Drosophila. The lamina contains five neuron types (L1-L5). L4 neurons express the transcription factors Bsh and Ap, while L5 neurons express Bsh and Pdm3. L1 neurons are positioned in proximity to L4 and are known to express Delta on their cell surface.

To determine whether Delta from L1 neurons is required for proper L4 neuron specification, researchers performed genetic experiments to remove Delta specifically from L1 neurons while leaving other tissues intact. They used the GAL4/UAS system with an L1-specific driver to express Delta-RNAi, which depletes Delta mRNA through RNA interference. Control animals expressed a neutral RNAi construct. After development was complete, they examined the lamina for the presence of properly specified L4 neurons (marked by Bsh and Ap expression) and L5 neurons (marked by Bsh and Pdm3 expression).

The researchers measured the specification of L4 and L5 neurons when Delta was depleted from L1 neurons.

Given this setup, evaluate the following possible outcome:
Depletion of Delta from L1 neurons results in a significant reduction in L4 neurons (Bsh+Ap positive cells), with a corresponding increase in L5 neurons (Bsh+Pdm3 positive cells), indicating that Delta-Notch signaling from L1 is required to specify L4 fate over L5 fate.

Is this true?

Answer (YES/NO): YES